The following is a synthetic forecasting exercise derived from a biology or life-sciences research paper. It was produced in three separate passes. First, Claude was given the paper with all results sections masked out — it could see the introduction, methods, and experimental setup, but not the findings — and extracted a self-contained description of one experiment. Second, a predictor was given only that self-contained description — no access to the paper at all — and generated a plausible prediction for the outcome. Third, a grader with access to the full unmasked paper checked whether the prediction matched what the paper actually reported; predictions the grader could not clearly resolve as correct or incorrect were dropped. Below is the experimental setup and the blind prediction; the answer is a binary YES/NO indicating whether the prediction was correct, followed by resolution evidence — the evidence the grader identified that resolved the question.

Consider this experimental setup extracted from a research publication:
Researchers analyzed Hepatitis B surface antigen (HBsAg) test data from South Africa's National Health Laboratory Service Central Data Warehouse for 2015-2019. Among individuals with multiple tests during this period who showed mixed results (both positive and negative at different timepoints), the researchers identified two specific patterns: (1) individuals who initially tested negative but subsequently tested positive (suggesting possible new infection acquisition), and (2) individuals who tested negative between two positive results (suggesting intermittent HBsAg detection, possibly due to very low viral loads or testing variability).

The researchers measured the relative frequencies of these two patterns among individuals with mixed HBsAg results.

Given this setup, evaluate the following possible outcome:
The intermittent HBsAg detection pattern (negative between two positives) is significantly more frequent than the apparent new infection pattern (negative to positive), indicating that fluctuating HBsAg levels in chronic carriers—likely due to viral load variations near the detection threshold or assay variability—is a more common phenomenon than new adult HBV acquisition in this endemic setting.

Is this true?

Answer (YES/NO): NO